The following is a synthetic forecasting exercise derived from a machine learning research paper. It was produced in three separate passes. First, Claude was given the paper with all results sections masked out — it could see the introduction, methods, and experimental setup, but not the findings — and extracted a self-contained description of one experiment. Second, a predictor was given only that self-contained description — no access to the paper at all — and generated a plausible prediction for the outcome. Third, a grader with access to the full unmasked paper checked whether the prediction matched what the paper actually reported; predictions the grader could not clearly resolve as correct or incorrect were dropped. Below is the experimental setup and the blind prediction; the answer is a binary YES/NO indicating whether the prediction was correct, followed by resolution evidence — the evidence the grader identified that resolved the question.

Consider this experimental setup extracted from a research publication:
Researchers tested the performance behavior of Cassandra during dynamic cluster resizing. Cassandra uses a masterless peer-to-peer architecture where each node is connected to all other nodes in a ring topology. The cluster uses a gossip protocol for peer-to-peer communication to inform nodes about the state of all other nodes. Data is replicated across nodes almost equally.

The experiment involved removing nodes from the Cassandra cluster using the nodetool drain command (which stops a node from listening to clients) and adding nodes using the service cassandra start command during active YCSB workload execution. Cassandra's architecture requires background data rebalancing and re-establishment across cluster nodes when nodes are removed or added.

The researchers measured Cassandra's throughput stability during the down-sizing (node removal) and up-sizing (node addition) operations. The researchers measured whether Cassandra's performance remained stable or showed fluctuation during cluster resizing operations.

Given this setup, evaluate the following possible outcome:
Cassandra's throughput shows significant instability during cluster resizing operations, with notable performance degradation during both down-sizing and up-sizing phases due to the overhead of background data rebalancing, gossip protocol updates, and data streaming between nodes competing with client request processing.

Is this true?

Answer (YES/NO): YES